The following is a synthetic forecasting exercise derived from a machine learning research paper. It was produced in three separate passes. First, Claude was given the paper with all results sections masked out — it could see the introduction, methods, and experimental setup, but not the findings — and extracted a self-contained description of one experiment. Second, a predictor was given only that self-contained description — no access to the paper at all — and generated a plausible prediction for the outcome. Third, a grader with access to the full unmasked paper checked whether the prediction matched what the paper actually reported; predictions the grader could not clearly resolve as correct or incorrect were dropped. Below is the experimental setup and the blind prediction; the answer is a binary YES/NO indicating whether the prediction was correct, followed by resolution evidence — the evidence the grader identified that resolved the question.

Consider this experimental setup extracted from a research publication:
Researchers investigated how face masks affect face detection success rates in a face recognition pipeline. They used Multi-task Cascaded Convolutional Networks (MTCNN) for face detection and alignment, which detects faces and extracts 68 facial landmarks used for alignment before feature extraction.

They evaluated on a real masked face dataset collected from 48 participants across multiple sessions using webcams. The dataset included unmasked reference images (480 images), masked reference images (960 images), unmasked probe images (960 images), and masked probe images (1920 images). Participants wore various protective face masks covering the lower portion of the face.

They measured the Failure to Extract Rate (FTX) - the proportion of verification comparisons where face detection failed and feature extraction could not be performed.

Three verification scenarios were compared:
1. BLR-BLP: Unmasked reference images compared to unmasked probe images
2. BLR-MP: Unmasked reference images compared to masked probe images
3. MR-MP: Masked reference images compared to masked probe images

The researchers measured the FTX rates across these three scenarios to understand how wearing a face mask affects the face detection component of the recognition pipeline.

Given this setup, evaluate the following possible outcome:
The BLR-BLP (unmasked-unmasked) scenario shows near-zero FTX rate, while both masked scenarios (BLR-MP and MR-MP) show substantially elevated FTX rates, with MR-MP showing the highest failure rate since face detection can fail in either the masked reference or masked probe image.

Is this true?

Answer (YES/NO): NO